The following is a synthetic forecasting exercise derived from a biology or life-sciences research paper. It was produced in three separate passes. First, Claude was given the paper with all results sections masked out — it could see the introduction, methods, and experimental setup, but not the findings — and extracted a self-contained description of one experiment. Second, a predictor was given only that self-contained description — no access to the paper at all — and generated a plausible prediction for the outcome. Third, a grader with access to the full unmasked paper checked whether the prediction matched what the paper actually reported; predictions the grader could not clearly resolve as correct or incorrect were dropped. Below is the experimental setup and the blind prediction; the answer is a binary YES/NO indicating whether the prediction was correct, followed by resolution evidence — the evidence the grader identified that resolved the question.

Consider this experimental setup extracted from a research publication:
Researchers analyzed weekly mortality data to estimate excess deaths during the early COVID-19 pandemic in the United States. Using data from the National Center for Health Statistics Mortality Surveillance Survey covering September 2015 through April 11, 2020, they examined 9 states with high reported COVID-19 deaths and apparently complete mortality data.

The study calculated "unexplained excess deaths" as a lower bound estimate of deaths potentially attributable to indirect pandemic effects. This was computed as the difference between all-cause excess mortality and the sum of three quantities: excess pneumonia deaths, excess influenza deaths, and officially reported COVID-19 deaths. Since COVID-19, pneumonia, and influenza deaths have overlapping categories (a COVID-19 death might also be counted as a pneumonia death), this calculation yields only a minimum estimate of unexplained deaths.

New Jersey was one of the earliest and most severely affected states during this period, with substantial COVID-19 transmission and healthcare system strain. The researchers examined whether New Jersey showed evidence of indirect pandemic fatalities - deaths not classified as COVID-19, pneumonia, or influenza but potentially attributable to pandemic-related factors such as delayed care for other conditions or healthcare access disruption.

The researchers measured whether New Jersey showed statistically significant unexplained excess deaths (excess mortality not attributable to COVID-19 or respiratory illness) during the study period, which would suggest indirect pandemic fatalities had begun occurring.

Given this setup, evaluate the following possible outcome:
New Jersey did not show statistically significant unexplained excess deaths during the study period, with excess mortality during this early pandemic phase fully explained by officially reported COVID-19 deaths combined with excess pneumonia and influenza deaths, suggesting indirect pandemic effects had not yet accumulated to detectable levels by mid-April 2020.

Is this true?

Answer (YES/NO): NO